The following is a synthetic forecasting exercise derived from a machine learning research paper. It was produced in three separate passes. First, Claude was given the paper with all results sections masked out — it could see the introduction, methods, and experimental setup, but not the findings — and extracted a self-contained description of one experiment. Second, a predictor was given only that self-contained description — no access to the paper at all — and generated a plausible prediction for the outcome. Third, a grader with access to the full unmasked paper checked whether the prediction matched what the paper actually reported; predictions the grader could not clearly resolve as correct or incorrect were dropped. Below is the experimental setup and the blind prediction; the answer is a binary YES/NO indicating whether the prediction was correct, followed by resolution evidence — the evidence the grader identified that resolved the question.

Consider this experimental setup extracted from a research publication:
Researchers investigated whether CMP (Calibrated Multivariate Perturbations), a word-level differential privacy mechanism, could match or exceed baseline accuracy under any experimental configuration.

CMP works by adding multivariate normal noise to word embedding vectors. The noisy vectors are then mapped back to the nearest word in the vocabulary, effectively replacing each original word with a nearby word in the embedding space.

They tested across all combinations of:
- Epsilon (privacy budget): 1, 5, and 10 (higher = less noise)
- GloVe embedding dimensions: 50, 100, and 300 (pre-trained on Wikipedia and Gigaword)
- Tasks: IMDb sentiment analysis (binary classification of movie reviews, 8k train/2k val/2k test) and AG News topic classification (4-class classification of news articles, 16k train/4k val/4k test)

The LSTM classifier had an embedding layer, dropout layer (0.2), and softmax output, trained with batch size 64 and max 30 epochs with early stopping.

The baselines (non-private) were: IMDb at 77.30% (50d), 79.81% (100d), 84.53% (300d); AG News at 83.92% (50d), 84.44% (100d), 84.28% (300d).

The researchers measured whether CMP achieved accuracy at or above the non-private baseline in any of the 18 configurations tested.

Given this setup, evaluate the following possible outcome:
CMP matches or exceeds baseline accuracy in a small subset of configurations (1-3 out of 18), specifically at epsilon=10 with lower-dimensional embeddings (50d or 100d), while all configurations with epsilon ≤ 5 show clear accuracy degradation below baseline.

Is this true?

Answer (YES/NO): YES